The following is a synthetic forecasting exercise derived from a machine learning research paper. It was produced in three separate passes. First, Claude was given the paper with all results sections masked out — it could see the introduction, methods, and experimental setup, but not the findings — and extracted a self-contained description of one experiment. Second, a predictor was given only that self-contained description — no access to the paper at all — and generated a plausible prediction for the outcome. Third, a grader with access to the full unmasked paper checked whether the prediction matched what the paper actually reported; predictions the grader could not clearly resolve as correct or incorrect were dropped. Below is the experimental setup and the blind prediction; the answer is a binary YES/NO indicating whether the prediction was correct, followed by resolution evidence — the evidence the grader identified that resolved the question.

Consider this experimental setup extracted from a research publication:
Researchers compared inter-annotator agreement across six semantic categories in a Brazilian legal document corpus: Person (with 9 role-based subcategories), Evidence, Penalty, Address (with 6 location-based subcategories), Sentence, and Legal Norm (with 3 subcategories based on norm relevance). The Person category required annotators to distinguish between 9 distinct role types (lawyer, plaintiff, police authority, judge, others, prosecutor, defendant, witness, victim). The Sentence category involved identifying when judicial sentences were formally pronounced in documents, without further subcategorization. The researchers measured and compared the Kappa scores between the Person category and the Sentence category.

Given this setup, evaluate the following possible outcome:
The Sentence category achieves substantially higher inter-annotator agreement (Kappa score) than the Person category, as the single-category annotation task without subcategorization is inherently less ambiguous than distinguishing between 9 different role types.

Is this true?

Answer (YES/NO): NO